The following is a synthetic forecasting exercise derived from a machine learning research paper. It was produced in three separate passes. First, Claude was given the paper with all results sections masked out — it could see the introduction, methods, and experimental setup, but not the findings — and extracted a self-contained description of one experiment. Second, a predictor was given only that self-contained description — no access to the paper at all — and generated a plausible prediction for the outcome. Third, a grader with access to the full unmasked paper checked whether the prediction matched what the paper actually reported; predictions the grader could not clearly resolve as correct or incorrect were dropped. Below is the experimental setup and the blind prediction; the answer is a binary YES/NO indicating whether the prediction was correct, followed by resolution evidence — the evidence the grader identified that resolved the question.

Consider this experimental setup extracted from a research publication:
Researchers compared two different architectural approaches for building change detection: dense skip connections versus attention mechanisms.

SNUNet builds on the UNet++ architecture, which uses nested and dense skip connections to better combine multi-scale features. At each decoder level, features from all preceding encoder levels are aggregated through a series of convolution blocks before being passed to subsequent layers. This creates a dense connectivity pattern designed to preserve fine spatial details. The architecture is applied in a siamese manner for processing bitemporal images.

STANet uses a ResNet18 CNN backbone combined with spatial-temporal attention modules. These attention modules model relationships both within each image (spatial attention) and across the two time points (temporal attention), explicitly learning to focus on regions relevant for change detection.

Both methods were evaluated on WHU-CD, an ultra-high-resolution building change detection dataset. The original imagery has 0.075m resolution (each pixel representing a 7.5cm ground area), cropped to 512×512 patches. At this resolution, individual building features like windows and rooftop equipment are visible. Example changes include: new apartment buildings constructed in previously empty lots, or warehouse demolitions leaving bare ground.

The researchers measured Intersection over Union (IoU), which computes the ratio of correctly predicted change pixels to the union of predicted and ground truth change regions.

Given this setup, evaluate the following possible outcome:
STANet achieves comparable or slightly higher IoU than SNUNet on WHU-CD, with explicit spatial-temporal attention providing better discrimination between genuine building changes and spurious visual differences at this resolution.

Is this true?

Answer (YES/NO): NO